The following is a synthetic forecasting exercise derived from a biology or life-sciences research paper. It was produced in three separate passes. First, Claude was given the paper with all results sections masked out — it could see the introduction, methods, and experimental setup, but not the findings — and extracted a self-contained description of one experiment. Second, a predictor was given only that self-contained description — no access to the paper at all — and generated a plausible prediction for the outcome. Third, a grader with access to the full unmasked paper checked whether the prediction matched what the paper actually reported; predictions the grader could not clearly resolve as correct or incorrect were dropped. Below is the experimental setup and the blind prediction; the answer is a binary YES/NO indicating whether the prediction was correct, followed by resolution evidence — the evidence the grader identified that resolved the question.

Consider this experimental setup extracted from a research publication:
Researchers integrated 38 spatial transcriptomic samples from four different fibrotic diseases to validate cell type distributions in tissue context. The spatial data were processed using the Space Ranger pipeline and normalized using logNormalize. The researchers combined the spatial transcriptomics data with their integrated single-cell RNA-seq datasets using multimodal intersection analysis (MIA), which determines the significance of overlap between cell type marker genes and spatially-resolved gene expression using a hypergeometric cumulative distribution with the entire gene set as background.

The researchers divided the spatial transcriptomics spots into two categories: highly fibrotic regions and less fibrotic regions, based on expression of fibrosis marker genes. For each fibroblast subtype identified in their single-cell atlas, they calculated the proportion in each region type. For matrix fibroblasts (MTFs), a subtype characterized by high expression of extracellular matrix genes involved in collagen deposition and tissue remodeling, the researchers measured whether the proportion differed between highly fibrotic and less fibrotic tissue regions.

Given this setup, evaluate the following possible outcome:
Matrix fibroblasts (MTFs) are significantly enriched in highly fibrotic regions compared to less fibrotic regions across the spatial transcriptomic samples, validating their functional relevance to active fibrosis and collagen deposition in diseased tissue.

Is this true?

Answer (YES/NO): YES